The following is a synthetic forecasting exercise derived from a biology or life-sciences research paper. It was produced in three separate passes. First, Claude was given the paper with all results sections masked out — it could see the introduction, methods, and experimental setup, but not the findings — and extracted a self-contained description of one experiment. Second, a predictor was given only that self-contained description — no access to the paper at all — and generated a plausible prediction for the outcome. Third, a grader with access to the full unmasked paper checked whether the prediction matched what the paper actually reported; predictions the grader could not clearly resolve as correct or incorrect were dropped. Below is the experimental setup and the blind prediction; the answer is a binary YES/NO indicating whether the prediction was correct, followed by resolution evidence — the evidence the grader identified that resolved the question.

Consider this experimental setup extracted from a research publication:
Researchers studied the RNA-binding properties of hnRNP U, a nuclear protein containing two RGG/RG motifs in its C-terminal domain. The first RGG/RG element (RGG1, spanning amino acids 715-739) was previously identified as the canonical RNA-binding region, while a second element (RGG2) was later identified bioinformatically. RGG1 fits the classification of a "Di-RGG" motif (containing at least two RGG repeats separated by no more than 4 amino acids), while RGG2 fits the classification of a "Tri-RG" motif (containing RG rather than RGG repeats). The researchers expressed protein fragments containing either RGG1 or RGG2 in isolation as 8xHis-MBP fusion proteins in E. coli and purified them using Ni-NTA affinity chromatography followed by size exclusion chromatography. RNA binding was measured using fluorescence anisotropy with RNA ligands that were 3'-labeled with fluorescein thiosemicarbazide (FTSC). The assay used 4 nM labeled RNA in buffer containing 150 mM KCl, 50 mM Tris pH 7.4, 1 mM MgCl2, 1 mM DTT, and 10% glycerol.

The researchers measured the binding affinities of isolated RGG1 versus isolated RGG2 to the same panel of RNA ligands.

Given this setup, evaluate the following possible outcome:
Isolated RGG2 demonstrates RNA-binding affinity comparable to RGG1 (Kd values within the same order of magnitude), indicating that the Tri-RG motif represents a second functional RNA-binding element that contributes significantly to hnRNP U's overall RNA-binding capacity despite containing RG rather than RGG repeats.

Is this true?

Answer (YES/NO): YES